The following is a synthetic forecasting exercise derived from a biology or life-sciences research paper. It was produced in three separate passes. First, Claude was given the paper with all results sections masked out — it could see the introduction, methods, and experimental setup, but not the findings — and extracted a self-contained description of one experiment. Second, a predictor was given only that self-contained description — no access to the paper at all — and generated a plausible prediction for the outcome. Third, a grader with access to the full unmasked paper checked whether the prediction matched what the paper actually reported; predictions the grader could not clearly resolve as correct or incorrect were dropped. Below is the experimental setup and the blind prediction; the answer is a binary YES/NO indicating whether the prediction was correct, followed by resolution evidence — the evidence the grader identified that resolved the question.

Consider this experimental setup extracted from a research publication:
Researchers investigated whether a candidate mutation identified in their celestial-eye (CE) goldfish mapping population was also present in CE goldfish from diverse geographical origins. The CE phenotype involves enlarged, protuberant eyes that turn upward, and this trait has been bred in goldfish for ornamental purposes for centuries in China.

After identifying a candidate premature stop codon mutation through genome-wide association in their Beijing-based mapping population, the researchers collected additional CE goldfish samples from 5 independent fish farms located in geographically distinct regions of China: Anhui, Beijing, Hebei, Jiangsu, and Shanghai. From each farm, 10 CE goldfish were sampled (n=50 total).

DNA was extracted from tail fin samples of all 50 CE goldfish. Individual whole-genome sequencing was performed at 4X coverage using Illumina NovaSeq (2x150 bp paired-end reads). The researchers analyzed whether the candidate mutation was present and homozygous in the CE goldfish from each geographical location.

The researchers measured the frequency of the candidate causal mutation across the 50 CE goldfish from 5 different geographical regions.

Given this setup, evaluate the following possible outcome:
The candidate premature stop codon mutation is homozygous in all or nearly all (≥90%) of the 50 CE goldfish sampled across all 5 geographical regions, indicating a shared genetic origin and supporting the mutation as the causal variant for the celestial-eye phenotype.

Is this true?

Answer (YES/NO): NO